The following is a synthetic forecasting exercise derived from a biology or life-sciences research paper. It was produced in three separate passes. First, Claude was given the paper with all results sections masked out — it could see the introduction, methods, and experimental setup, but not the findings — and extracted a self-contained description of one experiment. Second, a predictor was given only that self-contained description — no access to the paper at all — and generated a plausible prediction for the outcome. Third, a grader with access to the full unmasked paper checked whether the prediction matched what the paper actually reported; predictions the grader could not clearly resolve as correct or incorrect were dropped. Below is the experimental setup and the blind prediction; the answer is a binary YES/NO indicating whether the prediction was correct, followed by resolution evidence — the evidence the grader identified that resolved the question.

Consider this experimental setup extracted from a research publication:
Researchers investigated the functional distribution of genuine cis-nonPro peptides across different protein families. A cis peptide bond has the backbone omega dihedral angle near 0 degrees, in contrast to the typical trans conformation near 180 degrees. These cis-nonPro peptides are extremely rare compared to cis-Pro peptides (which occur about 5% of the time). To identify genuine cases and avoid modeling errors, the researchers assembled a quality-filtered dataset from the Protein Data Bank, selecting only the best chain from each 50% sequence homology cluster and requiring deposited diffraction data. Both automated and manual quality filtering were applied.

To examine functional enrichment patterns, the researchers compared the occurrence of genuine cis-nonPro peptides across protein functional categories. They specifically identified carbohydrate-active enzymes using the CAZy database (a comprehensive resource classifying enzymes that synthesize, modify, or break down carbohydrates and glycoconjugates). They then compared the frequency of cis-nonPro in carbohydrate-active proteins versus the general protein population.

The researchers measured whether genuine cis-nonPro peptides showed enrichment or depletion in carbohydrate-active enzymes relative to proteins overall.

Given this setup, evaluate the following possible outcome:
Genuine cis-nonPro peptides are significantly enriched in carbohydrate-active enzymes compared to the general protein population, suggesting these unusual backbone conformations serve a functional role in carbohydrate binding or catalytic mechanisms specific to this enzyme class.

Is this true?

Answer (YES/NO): YES